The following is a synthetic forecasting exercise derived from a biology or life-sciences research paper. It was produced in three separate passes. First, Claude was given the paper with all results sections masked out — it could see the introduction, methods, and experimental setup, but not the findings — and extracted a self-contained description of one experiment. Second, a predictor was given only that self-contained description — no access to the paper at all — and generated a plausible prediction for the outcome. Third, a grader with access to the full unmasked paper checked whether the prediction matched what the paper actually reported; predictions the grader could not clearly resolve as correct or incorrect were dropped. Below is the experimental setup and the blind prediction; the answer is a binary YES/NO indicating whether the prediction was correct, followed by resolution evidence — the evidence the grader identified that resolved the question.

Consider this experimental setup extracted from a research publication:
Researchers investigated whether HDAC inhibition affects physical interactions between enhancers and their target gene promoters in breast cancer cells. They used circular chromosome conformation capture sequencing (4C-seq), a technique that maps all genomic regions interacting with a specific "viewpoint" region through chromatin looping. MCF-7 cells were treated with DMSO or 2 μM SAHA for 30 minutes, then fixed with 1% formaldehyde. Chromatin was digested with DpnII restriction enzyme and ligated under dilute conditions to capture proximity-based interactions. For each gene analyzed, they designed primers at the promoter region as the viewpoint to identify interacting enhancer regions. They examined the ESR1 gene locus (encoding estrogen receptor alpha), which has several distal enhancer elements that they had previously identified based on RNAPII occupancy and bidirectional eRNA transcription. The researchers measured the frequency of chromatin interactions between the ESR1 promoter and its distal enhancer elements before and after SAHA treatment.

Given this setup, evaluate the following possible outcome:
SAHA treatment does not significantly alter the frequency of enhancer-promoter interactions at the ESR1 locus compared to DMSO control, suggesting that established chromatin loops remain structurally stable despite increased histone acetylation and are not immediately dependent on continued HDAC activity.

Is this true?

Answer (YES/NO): YES